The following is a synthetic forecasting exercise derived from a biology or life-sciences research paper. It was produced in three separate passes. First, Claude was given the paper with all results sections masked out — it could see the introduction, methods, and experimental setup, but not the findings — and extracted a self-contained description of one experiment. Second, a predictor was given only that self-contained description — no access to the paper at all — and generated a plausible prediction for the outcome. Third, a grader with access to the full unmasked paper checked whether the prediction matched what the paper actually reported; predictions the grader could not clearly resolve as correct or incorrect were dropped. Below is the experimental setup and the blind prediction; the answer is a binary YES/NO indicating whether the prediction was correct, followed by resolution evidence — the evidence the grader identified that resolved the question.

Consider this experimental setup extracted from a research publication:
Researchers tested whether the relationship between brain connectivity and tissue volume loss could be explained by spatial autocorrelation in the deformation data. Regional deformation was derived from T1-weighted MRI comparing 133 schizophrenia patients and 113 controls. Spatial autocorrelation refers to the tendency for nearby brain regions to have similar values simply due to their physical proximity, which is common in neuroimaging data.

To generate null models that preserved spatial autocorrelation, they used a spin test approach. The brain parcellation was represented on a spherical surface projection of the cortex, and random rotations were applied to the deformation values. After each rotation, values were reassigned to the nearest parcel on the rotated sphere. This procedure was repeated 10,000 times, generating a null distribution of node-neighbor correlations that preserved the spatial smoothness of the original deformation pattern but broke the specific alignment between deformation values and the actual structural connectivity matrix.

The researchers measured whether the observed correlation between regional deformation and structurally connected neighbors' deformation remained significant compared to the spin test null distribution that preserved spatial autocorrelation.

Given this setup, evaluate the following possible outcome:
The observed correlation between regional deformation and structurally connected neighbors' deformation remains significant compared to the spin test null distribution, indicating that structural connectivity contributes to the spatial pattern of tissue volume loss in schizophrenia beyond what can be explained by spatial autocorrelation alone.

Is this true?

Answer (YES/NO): YES